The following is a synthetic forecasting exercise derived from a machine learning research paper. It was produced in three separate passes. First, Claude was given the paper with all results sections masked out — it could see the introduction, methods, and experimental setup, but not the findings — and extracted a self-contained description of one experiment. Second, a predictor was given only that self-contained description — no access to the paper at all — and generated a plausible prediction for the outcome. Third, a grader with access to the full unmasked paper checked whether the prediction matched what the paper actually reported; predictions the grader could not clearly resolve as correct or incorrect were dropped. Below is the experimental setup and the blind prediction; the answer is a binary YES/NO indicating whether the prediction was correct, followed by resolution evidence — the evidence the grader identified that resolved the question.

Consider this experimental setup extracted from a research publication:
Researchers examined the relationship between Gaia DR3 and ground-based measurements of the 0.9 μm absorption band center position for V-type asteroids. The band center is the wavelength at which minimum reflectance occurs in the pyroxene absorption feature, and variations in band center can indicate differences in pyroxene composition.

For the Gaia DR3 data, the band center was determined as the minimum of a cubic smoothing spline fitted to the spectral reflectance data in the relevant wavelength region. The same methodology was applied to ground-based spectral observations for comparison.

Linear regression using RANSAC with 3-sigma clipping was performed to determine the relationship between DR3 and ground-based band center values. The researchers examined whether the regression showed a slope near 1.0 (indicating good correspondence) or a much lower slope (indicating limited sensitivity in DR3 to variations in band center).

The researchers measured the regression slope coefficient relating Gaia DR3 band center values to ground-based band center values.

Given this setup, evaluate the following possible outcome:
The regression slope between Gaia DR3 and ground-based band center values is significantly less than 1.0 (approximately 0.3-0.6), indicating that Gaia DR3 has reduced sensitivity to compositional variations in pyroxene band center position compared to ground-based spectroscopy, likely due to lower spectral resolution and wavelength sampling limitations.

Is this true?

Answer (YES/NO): NO